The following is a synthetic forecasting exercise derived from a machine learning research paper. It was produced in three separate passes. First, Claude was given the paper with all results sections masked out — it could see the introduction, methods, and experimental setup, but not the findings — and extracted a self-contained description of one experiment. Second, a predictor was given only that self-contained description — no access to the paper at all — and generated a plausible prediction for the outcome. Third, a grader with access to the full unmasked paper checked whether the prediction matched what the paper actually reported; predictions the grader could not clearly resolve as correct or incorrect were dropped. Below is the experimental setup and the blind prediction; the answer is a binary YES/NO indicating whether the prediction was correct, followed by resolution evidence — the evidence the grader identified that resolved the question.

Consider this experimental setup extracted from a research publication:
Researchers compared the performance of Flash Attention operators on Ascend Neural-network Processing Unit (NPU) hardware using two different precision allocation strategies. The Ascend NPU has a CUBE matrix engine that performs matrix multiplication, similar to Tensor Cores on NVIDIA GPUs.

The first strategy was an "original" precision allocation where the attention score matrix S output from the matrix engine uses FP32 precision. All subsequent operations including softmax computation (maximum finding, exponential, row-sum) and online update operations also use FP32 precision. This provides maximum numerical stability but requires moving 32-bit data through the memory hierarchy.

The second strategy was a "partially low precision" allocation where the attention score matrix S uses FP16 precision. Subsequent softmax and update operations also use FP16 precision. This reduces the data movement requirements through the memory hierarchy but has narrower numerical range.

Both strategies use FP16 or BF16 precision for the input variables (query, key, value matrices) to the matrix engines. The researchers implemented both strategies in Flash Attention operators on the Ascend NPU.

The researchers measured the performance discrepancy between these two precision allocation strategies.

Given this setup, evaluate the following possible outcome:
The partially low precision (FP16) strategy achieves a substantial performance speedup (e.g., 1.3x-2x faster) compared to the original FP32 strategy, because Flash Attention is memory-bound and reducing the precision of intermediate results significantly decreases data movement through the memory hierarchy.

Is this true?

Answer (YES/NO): NO